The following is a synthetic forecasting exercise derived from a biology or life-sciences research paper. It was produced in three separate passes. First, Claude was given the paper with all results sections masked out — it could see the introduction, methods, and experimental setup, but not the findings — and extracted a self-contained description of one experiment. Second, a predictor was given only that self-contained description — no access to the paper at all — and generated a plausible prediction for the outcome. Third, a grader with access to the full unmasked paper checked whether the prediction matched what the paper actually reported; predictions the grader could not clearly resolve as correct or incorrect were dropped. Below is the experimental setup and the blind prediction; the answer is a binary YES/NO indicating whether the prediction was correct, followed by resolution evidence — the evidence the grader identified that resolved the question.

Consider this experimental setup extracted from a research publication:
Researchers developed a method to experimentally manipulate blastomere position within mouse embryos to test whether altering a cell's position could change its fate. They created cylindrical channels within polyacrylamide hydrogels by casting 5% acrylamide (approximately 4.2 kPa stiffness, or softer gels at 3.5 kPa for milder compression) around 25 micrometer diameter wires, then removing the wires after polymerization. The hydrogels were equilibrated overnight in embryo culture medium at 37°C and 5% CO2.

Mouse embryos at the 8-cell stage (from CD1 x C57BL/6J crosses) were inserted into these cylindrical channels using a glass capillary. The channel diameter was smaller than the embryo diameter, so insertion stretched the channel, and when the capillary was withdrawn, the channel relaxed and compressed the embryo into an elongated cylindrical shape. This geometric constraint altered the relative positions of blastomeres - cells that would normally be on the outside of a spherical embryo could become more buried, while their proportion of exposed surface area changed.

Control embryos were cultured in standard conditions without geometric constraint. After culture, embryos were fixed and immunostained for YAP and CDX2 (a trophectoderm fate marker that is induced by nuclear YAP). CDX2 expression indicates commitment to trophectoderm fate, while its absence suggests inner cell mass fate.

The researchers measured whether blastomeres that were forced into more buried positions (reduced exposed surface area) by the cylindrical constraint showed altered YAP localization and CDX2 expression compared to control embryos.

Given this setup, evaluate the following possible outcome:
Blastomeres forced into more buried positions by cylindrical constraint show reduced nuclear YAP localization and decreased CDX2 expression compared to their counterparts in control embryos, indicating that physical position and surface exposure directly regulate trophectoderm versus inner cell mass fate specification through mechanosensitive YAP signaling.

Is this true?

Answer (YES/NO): NO